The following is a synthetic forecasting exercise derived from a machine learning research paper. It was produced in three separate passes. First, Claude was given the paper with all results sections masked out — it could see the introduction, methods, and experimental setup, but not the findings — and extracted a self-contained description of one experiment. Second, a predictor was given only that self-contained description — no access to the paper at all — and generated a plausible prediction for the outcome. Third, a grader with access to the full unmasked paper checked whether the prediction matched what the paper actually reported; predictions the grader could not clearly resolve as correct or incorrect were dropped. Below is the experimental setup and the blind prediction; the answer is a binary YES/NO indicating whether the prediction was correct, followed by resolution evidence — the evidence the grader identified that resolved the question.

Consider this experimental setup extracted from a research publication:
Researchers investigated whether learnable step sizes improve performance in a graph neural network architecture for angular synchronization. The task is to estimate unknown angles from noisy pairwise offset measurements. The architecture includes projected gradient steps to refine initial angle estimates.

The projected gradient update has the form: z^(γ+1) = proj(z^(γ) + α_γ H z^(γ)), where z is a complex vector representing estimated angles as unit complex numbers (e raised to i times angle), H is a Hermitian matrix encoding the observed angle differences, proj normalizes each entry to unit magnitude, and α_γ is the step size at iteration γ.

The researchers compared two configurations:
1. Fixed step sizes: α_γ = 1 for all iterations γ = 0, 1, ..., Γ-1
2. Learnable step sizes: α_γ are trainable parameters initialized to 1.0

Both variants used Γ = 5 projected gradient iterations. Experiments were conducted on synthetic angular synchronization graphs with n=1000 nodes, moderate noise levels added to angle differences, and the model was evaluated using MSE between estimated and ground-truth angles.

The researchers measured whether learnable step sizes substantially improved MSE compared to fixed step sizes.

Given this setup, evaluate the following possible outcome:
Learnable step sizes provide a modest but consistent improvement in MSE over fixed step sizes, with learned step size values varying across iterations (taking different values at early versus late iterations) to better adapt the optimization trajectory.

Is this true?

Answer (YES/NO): NO